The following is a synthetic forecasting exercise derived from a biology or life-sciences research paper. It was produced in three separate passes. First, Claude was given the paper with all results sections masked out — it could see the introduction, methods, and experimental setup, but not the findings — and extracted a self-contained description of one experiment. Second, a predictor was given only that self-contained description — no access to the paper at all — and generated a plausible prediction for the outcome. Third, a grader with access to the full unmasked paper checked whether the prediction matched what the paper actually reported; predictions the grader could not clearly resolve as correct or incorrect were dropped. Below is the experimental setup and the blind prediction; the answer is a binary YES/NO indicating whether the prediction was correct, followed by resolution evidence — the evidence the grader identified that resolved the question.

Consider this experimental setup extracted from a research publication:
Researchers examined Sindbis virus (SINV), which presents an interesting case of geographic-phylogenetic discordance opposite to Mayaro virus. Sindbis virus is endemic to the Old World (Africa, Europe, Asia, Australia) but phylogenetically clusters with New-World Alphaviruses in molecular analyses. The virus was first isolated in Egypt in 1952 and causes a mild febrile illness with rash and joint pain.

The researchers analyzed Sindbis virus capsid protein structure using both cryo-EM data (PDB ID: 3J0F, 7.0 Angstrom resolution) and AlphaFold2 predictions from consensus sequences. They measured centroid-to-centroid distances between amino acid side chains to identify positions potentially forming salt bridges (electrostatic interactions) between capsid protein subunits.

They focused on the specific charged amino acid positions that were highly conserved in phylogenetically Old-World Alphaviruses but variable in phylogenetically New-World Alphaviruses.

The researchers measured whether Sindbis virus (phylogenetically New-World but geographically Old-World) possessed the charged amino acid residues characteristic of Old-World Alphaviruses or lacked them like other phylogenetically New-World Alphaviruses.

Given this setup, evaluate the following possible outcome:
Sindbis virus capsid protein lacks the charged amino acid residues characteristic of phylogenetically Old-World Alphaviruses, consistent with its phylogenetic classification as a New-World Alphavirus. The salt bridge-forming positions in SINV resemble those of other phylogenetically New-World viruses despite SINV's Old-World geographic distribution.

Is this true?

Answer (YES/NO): YES